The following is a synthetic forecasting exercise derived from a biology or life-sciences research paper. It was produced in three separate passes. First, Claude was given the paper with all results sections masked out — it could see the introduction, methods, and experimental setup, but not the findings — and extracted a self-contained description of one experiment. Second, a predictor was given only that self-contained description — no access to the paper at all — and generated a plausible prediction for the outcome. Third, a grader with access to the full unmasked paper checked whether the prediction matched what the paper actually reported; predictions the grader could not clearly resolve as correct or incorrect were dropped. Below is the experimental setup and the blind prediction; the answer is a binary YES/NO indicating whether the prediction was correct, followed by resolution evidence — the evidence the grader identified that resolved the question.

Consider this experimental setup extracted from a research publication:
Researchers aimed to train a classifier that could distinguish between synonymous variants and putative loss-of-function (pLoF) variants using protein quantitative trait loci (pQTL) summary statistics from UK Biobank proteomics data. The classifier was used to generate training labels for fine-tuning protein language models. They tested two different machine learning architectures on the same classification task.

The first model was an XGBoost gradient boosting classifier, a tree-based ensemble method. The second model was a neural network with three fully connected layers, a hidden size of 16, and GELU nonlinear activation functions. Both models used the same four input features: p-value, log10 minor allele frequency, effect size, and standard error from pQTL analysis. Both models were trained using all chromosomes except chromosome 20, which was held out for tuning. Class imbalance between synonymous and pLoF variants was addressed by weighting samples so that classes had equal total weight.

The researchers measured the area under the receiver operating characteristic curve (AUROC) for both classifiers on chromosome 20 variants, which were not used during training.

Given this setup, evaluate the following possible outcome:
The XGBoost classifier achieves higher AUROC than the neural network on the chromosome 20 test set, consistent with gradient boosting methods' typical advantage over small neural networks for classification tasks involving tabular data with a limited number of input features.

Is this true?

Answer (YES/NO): YES